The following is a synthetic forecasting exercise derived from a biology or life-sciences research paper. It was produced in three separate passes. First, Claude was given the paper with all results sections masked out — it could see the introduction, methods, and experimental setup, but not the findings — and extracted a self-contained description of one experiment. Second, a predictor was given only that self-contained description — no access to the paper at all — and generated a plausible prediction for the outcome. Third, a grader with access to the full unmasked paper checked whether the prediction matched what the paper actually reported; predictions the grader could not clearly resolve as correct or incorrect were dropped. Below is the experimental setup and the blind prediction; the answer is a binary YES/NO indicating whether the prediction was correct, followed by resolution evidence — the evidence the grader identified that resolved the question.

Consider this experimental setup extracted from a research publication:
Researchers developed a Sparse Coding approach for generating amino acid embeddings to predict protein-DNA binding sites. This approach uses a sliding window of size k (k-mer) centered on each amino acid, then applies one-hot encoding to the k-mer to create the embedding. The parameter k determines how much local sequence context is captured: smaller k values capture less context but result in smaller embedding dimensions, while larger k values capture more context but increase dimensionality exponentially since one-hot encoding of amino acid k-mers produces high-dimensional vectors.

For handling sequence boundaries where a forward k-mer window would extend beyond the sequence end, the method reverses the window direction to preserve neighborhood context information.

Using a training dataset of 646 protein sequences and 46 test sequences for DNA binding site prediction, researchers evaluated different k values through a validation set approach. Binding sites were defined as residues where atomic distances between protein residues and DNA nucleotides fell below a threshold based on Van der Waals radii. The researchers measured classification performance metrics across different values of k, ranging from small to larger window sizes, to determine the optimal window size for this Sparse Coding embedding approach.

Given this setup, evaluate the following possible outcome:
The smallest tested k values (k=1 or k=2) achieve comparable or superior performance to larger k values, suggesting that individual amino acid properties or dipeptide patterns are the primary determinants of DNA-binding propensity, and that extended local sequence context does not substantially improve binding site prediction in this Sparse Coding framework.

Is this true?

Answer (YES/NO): NO